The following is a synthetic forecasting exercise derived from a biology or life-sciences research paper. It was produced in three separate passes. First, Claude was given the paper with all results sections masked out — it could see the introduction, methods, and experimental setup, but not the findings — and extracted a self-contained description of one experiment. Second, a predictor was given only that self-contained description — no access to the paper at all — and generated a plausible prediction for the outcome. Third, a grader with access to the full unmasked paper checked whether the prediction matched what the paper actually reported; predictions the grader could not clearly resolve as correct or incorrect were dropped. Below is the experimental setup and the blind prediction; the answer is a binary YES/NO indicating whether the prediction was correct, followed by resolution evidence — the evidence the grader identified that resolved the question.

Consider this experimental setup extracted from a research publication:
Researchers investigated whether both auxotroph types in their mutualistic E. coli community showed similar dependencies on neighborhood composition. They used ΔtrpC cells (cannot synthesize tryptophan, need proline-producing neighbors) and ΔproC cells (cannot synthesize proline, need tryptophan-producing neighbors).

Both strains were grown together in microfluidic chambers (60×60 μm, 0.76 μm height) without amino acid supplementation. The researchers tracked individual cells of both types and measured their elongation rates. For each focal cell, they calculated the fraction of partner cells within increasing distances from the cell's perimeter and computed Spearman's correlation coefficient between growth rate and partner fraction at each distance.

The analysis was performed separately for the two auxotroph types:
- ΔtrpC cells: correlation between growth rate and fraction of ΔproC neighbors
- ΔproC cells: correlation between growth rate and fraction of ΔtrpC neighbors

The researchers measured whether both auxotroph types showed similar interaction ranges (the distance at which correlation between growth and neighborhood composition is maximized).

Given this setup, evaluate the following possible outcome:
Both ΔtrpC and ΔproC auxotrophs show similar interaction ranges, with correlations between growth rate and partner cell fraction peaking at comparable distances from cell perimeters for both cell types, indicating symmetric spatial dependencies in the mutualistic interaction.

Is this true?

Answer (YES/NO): NO